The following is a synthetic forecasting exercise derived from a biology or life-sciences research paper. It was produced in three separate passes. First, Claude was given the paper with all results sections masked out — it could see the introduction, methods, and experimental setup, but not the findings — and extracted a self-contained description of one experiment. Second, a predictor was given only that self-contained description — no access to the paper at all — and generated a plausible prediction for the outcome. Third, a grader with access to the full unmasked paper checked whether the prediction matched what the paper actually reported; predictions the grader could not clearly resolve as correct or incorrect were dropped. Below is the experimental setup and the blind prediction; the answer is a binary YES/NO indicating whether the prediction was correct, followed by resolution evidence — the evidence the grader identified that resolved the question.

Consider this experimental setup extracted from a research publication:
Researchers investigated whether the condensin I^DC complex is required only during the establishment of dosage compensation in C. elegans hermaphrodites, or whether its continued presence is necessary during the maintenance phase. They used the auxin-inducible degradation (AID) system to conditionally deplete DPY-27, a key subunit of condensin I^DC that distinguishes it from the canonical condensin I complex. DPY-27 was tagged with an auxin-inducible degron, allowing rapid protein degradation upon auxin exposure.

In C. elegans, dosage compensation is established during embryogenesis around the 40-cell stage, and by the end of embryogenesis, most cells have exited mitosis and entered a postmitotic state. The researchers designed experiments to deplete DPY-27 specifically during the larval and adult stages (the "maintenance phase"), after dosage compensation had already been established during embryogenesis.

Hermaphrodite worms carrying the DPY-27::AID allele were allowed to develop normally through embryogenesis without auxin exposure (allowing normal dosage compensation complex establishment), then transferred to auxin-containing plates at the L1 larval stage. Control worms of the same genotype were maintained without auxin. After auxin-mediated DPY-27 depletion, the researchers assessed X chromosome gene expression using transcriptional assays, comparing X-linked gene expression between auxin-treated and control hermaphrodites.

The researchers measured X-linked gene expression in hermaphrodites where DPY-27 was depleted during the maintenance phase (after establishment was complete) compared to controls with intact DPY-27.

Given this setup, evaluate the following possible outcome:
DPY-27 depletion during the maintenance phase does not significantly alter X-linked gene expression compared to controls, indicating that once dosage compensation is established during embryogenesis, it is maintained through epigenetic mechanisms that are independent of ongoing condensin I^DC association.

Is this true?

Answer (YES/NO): NO